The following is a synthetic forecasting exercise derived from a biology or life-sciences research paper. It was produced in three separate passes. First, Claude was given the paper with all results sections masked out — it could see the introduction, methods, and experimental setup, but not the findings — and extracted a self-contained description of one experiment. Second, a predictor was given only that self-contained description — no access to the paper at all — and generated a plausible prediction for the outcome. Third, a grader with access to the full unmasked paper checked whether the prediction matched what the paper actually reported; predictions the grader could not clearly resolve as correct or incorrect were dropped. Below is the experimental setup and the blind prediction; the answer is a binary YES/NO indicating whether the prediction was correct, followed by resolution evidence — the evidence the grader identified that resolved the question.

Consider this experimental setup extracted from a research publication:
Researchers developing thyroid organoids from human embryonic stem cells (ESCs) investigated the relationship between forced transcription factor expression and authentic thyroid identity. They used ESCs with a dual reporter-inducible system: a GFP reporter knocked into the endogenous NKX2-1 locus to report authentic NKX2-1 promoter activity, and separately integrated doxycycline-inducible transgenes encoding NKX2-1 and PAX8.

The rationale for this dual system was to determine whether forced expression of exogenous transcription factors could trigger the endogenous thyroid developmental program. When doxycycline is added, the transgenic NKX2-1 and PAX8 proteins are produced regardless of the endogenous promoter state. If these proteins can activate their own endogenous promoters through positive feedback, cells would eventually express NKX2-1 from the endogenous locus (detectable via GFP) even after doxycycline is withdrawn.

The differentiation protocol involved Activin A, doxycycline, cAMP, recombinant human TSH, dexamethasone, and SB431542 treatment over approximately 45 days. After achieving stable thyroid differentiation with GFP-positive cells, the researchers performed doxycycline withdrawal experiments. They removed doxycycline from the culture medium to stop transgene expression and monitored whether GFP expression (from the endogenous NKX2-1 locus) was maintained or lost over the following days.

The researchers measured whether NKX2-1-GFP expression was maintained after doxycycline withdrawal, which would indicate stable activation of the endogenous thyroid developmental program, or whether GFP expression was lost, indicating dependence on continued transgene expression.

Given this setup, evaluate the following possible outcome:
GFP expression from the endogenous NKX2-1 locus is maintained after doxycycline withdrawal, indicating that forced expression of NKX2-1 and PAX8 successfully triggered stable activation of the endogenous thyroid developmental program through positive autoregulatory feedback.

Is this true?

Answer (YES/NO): YES